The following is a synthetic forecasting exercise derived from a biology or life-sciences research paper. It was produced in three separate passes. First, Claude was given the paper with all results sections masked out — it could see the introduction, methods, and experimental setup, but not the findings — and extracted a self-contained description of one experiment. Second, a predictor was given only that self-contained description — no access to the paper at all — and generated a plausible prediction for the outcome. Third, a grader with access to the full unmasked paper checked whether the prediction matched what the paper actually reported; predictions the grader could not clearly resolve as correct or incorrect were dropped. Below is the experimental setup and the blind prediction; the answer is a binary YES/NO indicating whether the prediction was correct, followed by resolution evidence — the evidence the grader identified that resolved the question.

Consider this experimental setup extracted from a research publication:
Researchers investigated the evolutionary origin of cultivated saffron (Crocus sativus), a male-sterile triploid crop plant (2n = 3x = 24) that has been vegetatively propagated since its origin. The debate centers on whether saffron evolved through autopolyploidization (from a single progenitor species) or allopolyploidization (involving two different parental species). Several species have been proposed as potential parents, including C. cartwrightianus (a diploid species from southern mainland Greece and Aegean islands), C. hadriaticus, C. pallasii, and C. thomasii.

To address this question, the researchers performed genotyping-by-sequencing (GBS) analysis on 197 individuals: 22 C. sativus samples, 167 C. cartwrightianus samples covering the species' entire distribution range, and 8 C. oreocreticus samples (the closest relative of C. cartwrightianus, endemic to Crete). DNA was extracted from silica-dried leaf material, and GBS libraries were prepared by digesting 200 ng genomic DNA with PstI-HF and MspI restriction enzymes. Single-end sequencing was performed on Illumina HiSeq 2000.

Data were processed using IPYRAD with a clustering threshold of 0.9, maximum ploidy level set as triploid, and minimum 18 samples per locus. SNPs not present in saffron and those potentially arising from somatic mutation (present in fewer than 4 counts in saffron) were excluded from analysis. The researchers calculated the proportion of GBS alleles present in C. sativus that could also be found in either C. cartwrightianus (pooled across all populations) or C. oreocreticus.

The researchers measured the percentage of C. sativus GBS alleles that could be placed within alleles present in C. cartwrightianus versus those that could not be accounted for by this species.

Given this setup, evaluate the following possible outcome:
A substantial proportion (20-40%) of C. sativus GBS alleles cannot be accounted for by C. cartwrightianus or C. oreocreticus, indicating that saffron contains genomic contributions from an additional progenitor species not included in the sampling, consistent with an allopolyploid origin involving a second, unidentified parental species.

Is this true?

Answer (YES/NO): NO